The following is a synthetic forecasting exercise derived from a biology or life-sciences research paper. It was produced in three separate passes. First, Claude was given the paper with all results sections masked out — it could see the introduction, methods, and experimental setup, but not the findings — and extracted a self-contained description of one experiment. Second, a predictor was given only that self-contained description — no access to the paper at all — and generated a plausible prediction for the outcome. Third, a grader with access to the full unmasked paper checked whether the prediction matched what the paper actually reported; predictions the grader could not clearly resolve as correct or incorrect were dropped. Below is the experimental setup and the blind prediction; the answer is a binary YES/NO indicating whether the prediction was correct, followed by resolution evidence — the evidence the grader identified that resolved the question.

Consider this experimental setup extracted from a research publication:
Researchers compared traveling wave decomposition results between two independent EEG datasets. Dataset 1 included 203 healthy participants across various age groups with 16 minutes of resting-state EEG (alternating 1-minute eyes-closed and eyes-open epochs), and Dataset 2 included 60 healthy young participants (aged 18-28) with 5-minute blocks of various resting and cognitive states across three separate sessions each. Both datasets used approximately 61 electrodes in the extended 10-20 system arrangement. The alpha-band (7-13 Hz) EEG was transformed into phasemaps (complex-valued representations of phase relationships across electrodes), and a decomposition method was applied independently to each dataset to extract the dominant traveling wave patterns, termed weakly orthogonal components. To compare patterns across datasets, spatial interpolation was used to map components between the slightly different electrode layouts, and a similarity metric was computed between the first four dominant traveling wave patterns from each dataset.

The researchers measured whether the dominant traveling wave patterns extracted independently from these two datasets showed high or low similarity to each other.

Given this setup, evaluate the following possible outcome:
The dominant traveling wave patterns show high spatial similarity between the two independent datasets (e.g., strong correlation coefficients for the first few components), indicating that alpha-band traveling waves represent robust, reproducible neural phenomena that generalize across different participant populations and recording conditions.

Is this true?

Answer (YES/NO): YES